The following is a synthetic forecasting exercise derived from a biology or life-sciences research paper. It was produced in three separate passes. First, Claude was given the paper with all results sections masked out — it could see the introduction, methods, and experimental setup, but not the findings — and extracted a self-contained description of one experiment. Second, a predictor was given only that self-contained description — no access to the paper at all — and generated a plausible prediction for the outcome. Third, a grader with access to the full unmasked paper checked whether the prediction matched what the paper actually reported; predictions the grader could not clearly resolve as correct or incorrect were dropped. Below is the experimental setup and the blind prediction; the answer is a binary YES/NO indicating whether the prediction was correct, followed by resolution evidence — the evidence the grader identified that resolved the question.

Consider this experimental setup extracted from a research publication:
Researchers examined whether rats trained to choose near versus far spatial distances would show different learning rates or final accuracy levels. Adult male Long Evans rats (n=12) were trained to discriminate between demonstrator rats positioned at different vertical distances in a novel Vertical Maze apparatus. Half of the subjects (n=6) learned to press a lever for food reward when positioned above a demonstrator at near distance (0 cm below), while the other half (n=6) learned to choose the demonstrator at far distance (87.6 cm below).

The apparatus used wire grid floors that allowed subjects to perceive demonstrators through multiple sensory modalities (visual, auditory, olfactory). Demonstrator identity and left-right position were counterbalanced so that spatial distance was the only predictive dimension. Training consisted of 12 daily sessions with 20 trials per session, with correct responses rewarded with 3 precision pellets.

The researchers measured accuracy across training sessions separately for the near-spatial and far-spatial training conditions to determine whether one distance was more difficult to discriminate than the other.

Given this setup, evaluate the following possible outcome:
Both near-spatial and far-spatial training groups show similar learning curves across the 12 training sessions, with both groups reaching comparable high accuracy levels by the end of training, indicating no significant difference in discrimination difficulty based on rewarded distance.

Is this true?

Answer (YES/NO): YES